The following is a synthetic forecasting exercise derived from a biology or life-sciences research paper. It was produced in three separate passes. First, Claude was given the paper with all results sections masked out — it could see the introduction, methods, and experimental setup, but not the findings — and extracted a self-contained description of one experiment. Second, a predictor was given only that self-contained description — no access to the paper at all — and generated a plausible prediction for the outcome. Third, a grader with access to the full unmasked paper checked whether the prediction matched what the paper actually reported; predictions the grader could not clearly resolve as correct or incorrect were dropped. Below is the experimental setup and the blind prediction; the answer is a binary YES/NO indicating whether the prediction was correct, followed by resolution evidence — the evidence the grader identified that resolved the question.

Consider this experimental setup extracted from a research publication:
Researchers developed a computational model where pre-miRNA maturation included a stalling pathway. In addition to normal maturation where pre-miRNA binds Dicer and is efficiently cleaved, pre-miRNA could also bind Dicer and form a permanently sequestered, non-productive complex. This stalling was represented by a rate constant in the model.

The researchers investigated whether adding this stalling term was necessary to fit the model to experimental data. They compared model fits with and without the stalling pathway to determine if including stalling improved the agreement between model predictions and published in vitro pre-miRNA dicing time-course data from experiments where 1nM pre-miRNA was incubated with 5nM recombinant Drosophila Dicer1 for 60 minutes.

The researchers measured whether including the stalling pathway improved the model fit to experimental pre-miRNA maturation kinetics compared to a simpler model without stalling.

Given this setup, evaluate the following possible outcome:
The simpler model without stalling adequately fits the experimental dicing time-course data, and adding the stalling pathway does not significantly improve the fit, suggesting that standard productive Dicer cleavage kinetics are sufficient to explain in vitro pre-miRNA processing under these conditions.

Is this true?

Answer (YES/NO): NO